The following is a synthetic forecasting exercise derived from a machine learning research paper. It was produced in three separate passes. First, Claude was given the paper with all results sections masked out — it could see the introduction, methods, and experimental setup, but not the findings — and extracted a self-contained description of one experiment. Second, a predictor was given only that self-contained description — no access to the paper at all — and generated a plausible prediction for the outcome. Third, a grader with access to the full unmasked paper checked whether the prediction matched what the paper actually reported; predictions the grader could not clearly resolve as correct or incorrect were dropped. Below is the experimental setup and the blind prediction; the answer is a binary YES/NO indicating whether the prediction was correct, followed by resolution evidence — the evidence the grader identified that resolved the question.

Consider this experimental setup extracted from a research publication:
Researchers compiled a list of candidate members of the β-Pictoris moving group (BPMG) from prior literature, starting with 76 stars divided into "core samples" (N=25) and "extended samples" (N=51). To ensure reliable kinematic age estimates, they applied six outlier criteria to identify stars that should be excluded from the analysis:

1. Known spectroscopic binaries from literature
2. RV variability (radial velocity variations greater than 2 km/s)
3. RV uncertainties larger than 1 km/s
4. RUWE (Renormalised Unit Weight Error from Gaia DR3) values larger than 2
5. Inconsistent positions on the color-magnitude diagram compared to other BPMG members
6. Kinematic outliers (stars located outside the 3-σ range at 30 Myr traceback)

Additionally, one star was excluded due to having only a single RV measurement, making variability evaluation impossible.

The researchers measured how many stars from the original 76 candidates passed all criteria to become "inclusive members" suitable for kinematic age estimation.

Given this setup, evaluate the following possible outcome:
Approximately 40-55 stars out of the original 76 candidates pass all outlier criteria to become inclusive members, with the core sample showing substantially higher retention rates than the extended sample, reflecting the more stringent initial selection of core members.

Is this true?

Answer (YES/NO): NO